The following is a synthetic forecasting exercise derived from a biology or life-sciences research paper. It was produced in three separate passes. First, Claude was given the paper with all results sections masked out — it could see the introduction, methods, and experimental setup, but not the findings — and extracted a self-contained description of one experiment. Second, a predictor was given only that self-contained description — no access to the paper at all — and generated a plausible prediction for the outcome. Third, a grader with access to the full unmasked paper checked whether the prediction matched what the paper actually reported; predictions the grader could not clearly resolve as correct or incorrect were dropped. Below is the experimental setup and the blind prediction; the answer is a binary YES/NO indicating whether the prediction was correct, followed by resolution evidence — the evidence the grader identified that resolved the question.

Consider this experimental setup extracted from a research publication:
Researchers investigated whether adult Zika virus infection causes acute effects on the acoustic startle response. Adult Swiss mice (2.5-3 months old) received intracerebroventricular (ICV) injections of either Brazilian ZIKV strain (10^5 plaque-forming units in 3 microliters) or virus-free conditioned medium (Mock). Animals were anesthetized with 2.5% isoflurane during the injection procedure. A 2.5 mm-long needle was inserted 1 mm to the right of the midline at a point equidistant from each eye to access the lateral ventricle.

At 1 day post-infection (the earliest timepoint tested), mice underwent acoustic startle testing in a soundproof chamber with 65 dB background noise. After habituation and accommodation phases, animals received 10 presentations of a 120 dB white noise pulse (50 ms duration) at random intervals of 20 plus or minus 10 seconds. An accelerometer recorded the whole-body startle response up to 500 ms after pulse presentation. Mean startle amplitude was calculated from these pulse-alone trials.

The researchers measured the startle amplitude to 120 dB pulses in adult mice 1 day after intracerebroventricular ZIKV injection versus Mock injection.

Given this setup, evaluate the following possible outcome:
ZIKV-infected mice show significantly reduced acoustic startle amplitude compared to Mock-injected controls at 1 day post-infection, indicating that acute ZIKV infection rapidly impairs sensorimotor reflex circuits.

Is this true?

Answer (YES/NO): NO